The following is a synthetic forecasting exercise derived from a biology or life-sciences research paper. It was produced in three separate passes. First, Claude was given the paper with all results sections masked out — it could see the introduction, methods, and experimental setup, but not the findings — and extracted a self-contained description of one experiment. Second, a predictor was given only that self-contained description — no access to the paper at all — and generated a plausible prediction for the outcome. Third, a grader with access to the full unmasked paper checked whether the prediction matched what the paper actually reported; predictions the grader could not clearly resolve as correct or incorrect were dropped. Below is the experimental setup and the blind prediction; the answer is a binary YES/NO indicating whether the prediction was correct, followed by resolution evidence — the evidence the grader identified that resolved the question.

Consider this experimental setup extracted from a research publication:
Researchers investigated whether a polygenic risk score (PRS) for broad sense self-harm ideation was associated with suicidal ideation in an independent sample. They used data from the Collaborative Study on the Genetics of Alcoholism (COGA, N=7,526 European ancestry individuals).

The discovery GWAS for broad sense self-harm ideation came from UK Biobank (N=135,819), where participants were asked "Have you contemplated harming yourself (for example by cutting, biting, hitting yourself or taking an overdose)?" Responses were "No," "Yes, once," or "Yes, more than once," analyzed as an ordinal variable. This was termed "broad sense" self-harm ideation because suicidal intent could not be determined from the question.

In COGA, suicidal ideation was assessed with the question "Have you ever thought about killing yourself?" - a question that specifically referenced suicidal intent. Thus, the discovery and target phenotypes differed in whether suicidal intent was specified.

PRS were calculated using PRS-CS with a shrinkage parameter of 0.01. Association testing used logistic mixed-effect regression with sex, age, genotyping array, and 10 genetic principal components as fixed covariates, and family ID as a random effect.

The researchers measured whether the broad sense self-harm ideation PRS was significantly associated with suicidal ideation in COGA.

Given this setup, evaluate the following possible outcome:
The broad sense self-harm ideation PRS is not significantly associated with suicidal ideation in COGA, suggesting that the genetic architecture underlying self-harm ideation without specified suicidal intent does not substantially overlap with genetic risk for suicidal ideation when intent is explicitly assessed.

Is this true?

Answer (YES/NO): NO